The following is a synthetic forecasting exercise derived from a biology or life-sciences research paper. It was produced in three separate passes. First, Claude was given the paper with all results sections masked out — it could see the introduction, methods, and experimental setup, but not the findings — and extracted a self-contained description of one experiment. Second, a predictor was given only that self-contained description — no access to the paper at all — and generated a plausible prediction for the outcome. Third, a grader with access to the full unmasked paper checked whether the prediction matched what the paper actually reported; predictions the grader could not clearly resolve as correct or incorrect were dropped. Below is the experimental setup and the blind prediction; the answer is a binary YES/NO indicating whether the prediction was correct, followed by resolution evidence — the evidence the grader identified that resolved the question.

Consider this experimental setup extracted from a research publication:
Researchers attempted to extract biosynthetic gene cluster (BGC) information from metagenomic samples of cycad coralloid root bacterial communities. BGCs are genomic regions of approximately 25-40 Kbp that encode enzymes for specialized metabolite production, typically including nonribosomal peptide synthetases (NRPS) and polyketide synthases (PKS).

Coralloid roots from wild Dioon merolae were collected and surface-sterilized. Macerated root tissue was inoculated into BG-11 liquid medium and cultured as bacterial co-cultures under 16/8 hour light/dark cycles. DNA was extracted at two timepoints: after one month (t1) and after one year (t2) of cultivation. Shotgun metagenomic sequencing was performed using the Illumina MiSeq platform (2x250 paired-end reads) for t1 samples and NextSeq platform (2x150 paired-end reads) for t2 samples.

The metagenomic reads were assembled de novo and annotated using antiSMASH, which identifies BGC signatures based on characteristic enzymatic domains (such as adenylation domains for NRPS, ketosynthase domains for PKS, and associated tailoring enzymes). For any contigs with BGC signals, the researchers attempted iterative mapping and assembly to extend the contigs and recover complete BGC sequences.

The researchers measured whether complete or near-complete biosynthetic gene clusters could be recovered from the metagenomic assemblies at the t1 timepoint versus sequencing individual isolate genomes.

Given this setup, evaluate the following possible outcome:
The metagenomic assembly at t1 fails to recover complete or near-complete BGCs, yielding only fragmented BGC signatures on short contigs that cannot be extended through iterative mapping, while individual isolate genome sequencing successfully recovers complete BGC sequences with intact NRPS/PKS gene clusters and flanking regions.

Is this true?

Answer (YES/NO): YES